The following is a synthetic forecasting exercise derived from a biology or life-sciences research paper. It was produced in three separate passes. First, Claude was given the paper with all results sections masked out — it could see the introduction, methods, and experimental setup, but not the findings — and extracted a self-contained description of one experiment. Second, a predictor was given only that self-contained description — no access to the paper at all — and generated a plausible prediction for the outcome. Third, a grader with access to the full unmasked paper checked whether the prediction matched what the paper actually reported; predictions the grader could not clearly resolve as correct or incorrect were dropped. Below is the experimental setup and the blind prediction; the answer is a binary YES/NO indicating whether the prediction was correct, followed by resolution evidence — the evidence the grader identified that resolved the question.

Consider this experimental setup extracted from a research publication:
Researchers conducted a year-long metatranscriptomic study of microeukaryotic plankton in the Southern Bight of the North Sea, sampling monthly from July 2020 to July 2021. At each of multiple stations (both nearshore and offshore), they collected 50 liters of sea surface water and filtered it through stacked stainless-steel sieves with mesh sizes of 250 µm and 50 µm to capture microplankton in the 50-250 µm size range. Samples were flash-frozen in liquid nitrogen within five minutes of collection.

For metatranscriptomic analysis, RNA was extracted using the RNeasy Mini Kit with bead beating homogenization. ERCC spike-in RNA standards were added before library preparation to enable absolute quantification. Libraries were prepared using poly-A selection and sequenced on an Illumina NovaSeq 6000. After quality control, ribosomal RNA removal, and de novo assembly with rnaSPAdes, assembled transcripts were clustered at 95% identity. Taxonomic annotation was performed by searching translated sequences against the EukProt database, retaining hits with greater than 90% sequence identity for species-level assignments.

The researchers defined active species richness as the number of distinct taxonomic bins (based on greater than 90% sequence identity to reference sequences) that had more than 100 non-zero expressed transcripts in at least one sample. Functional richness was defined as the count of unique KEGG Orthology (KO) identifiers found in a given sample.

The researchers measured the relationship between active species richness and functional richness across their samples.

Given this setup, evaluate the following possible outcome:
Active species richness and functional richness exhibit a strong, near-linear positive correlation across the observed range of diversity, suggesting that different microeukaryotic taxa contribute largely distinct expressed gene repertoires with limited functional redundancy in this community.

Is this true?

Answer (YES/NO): NO